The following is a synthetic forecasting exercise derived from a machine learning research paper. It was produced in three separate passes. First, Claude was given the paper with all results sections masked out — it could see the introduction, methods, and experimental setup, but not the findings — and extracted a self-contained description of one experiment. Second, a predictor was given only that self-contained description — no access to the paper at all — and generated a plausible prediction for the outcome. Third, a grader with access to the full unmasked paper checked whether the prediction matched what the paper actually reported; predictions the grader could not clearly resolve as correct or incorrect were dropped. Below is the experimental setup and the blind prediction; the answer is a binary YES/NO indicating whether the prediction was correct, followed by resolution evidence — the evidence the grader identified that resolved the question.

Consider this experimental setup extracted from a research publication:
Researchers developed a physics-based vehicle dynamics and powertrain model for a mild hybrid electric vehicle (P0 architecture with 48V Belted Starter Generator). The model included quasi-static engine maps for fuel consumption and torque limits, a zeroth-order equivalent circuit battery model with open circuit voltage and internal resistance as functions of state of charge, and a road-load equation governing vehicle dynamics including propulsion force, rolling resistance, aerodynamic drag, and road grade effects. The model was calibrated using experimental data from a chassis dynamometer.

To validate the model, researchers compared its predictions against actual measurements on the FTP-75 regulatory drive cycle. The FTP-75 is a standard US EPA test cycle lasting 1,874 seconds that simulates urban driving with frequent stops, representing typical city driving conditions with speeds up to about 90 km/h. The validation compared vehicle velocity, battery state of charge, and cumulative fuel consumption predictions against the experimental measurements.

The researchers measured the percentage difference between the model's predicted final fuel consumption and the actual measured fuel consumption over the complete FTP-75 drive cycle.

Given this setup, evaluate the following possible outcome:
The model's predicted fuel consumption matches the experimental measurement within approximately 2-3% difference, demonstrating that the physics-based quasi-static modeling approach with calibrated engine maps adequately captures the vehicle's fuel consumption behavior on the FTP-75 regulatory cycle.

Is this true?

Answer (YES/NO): NO